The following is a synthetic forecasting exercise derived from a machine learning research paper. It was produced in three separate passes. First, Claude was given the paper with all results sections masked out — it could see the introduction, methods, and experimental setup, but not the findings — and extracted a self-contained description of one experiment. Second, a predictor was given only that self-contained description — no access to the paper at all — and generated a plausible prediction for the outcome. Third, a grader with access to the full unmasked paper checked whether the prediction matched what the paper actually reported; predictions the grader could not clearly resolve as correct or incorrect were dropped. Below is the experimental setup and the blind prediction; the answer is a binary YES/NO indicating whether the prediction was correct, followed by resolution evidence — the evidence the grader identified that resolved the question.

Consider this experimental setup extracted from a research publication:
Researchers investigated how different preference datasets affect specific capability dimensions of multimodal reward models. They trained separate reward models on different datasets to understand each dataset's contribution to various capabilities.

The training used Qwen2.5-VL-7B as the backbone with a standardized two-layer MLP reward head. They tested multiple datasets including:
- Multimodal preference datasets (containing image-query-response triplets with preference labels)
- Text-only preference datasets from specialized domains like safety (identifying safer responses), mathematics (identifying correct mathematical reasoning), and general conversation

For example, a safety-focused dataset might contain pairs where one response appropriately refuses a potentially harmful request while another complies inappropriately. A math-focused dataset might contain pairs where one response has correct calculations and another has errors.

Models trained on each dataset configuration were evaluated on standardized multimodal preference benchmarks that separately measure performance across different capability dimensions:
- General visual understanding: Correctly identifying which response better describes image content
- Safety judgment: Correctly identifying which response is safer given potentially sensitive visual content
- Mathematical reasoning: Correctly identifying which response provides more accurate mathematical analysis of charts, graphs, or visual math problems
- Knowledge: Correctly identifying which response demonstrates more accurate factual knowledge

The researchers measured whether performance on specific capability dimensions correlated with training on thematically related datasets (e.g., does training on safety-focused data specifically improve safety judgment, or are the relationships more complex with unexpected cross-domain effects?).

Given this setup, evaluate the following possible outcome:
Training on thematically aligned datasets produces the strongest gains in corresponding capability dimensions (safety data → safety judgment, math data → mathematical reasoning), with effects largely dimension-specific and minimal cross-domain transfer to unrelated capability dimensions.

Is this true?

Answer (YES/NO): NO